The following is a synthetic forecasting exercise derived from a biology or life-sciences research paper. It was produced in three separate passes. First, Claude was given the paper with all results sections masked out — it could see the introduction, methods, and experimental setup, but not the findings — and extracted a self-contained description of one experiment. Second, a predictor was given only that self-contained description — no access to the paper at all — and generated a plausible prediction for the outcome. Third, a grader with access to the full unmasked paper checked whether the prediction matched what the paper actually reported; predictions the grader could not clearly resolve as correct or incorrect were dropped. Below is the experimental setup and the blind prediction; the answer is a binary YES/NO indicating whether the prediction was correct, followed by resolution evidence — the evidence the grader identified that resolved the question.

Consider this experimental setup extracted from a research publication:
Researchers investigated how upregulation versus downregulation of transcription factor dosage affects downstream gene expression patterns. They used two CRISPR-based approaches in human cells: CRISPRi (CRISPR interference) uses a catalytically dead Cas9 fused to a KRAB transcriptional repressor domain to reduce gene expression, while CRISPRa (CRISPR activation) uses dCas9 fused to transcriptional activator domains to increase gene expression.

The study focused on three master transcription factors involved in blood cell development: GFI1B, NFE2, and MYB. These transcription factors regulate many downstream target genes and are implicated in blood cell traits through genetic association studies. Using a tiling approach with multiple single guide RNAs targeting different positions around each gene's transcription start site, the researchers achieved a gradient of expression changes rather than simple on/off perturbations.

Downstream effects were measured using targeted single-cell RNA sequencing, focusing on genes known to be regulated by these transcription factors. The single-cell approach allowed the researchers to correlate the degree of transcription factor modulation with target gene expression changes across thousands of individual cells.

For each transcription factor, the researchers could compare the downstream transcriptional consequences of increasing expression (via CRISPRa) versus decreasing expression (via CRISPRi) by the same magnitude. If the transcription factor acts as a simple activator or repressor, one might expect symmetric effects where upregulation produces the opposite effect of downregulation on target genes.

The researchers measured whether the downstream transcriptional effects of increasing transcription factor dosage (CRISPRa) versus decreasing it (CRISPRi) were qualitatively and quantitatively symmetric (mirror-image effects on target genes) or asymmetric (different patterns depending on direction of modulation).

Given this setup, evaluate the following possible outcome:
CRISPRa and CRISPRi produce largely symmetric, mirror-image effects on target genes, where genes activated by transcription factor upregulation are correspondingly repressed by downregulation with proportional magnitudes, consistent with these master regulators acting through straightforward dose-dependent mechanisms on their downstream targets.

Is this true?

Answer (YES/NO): NO